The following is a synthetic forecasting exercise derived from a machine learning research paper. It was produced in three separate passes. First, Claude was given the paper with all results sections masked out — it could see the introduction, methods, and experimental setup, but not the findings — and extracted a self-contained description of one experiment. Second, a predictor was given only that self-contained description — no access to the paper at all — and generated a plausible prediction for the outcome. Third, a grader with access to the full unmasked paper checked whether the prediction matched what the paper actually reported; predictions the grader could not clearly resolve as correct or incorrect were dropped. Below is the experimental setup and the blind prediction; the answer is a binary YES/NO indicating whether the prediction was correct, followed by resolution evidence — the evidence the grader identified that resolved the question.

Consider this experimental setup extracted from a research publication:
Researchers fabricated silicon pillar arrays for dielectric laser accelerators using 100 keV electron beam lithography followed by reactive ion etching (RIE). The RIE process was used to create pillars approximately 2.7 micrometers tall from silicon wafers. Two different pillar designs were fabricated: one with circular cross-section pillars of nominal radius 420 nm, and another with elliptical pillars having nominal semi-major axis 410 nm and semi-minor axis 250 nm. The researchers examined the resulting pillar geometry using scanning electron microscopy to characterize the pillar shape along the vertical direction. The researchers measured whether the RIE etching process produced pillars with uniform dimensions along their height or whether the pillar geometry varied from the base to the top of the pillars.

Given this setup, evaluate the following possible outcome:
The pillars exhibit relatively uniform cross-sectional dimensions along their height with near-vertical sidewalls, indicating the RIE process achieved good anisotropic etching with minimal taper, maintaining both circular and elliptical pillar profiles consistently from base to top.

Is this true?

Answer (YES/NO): NO